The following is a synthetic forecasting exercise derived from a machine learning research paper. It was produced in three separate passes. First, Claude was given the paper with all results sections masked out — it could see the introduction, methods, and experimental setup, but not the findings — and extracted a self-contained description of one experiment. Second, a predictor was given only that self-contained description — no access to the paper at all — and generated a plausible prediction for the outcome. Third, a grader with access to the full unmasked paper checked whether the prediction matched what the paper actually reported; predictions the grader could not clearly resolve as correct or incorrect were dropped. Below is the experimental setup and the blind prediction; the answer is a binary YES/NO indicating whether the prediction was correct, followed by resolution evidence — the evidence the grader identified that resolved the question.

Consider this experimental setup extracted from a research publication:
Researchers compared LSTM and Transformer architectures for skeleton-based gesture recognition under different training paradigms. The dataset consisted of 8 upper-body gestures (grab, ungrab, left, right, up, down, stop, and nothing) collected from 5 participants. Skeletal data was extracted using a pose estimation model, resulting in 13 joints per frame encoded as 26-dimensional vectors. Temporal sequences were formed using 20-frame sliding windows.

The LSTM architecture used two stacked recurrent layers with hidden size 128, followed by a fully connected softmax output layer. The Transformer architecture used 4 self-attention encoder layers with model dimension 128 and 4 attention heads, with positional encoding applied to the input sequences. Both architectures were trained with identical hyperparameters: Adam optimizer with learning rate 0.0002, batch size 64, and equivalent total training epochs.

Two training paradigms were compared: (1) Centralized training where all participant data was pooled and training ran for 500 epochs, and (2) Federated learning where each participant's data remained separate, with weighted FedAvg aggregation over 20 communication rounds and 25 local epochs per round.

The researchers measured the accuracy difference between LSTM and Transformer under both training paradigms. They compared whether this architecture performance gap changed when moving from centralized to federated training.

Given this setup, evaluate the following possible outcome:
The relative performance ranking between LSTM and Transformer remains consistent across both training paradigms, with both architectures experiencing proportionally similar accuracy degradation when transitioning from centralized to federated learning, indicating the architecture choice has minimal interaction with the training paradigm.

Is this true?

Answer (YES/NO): NO